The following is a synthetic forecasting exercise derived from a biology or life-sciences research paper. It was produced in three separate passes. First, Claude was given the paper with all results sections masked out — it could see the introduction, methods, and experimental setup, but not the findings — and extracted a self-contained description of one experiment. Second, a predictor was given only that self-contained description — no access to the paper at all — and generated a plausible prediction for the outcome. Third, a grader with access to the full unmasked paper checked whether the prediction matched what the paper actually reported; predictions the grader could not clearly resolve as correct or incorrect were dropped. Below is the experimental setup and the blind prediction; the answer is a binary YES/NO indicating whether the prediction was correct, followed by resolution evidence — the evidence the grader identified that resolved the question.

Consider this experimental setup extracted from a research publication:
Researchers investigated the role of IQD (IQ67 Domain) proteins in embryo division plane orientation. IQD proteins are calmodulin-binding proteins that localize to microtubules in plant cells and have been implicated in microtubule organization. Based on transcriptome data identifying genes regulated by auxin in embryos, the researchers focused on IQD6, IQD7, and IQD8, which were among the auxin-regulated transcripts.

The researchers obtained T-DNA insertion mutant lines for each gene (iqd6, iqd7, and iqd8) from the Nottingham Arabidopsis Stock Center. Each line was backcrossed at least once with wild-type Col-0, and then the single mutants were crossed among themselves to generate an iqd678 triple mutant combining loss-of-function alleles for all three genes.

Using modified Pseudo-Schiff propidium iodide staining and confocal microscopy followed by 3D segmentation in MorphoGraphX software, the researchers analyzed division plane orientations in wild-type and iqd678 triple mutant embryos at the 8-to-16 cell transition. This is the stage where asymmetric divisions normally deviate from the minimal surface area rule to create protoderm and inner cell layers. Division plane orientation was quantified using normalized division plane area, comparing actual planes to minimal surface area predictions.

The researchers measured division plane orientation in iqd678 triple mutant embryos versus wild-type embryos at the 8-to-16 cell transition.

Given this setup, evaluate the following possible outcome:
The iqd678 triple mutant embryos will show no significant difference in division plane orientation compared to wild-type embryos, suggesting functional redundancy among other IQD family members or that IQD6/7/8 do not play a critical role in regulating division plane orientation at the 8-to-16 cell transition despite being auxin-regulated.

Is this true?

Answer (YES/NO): NO